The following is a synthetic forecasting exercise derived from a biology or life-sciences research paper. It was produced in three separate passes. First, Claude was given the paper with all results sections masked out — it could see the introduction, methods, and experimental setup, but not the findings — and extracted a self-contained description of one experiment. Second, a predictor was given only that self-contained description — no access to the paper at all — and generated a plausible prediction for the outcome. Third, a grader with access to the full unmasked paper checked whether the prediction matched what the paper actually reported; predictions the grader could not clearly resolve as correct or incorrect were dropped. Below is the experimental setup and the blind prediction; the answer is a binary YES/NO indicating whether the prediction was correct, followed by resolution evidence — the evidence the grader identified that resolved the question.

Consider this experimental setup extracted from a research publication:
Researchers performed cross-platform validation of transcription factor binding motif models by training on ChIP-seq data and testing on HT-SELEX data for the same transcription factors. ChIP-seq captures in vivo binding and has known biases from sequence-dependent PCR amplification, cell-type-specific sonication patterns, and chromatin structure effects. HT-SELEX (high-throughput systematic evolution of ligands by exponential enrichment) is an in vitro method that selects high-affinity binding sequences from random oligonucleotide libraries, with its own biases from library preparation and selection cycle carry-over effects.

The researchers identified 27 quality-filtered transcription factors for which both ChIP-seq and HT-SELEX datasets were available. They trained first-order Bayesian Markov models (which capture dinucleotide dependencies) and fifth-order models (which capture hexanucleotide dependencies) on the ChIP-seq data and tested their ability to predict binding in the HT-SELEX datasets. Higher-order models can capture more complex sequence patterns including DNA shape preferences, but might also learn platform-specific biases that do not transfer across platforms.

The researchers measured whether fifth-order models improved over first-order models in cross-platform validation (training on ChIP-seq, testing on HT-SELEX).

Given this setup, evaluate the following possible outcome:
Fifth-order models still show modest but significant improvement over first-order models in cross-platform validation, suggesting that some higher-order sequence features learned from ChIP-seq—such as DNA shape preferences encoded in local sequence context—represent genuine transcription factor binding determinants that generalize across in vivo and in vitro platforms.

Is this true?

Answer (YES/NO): NO